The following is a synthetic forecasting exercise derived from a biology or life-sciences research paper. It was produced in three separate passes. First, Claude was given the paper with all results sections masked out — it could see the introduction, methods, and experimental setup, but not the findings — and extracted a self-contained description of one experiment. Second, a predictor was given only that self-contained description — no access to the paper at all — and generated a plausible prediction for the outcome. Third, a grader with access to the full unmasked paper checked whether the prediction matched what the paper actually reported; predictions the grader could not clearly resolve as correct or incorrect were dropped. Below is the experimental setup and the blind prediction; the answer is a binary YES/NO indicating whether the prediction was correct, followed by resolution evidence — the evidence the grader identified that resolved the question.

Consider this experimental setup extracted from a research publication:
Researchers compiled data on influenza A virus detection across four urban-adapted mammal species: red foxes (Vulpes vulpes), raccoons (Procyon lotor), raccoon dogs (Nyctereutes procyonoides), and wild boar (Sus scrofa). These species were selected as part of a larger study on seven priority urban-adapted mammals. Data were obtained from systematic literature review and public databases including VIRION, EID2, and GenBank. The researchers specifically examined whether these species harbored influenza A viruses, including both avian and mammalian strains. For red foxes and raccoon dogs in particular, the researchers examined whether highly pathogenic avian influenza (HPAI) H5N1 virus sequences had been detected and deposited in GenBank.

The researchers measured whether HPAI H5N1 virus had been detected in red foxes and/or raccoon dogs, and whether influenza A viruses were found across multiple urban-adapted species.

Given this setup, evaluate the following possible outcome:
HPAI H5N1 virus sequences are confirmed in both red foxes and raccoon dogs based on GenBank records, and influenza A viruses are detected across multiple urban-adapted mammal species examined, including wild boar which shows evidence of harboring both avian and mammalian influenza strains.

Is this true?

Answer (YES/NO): YES